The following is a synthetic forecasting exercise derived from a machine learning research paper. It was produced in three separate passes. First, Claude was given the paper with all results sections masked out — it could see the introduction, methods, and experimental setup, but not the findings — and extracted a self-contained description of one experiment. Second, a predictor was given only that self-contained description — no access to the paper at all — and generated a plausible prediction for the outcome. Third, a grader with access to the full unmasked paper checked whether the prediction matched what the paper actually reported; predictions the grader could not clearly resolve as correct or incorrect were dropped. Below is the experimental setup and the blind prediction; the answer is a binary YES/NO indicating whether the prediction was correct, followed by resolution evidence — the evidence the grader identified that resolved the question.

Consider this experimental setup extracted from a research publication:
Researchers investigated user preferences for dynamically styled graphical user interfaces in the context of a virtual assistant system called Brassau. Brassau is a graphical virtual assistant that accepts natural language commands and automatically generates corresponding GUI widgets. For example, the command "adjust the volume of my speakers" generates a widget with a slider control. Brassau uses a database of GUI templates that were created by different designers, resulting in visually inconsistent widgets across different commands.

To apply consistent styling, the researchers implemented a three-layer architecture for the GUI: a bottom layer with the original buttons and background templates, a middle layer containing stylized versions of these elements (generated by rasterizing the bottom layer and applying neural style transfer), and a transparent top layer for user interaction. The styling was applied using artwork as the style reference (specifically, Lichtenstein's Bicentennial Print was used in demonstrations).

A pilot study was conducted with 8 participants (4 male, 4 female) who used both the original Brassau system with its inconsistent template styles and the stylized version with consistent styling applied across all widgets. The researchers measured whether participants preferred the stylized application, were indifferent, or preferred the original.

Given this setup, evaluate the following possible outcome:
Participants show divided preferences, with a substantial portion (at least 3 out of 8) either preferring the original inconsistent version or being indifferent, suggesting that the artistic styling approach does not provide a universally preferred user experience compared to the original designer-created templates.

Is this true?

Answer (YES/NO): NO